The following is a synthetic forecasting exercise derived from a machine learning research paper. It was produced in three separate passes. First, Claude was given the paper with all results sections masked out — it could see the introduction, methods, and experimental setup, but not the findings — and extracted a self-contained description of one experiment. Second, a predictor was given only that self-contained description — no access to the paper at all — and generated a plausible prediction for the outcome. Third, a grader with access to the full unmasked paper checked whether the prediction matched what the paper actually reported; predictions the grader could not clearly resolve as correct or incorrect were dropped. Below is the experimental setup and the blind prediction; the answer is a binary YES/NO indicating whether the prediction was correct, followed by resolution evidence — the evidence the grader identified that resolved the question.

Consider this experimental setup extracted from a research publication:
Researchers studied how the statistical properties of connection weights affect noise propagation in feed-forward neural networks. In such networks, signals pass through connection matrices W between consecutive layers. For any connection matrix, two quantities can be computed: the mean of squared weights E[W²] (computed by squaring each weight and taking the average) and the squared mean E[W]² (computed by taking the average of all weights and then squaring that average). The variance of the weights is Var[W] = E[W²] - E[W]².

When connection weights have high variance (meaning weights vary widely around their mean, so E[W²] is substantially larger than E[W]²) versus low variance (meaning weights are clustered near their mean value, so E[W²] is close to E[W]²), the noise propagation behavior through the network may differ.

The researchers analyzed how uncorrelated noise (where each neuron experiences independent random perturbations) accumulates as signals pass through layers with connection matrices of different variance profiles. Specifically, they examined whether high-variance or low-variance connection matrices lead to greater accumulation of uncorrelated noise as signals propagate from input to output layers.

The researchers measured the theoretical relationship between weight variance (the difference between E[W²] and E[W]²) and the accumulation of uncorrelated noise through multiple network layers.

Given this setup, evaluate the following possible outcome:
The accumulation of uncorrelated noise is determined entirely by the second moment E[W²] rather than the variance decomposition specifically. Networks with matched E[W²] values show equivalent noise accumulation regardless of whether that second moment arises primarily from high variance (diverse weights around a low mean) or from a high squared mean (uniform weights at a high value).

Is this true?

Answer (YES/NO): NO